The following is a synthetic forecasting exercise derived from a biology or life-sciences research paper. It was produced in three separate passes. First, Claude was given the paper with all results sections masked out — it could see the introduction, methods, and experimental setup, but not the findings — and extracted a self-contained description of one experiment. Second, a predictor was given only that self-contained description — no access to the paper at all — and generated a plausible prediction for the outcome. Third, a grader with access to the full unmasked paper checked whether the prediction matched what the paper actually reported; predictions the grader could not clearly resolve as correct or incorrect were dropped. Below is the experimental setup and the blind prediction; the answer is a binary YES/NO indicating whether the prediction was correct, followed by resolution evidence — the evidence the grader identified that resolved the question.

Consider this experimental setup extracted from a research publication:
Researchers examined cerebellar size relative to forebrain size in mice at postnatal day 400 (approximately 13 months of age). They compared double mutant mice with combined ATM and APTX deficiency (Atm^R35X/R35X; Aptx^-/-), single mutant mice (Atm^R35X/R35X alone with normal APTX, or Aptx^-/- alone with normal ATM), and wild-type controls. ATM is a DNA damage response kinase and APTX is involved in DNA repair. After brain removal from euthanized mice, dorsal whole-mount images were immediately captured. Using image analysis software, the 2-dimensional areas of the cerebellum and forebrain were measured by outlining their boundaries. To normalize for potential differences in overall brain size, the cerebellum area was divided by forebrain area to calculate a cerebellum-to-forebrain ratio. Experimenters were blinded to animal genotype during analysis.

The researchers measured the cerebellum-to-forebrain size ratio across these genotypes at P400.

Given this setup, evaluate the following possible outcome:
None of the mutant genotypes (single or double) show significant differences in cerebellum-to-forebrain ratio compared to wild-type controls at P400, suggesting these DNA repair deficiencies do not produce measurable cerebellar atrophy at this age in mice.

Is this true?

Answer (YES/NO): NO